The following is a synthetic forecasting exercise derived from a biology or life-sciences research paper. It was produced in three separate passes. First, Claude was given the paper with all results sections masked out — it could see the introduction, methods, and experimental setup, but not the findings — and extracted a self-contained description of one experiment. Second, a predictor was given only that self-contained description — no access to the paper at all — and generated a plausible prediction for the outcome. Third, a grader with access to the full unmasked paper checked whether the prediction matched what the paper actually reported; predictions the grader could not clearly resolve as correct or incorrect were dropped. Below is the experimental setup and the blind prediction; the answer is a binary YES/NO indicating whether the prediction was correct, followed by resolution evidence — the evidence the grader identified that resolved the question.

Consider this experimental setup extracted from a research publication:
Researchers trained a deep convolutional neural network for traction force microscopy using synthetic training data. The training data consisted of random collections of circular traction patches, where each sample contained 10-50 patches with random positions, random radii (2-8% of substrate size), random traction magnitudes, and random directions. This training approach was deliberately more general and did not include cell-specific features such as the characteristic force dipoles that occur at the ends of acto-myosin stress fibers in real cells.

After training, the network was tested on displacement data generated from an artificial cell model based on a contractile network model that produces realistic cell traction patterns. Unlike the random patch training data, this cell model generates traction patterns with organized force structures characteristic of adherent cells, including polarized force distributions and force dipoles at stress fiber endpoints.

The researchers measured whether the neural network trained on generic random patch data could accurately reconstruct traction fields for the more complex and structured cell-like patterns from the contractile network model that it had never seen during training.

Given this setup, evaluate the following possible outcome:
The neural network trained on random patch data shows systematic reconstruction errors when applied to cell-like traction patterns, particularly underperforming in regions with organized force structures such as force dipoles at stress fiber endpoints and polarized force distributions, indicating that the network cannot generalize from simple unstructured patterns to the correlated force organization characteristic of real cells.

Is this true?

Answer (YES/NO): NO